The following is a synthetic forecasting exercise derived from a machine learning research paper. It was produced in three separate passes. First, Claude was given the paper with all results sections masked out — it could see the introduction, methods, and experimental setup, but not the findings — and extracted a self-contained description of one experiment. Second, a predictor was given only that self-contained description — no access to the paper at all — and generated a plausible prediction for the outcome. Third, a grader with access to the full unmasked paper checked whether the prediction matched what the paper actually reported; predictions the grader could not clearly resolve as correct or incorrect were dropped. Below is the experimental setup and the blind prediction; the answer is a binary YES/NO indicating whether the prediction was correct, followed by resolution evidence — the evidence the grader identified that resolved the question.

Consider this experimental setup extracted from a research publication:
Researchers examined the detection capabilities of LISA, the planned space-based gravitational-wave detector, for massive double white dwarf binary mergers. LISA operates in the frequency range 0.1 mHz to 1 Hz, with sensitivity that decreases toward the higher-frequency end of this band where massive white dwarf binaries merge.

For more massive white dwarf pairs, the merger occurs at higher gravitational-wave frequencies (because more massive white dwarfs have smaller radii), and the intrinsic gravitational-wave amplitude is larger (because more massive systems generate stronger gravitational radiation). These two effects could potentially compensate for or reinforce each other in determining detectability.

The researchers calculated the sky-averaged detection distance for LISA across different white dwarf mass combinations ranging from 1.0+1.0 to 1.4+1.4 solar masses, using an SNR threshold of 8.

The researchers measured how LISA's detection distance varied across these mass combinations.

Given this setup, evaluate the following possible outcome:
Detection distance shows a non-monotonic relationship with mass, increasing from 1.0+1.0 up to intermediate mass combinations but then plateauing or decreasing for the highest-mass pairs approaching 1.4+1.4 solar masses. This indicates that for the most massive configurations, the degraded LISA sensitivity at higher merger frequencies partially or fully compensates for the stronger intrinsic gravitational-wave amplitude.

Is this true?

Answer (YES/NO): NO